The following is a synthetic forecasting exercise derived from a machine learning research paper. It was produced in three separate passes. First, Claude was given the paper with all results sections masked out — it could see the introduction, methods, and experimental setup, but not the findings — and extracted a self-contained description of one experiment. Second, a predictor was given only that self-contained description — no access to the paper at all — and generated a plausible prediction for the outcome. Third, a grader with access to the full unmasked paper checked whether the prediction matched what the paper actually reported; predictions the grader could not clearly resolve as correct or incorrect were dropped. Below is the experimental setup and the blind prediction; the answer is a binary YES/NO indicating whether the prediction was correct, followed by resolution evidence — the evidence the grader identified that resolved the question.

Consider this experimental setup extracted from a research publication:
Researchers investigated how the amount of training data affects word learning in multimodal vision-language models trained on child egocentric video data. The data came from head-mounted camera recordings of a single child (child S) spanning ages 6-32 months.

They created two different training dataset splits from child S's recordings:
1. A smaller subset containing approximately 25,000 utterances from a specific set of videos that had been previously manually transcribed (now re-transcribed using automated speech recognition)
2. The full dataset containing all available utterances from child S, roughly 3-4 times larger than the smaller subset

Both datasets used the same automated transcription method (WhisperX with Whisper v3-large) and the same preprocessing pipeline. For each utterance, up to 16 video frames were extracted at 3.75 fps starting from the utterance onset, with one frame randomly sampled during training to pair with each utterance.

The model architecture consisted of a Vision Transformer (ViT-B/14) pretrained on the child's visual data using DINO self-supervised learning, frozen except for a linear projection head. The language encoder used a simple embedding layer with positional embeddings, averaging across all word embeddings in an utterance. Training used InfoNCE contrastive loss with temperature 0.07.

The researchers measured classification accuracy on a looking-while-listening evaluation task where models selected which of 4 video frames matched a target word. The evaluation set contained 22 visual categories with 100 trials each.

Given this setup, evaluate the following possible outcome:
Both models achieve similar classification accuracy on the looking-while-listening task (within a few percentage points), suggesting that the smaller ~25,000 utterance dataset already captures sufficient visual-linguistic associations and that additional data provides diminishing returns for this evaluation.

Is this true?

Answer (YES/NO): NO